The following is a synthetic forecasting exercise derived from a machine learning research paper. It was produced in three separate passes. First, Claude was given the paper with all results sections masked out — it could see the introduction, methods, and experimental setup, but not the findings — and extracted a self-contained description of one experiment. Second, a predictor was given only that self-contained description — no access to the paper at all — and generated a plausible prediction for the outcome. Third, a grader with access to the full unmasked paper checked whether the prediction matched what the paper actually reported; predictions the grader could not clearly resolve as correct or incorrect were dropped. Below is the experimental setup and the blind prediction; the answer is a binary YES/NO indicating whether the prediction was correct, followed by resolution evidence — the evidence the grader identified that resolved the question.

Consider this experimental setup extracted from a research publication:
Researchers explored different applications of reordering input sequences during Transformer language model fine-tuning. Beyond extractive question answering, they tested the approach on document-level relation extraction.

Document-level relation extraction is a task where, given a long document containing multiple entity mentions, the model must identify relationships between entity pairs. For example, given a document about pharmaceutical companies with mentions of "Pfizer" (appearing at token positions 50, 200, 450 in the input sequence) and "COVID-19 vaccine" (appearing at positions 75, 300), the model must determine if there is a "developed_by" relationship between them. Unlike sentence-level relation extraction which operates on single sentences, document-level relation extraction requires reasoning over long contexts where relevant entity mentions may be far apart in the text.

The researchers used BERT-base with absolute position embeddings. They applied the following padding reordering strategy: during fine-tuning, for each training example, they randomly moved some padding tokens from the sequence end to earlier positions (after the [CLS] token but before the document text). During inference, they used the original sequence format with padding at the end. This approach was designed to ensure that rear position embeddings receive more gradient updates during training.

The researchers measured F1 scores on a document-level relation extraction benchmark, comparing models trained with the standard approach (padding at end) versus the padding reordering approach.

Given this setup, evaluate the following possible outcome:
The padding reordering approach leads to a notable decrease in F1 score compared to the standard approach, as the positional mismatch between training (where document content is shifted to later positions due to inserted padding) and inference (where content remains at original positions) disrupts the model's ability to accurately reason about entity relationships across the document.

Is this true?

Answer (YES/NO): NO